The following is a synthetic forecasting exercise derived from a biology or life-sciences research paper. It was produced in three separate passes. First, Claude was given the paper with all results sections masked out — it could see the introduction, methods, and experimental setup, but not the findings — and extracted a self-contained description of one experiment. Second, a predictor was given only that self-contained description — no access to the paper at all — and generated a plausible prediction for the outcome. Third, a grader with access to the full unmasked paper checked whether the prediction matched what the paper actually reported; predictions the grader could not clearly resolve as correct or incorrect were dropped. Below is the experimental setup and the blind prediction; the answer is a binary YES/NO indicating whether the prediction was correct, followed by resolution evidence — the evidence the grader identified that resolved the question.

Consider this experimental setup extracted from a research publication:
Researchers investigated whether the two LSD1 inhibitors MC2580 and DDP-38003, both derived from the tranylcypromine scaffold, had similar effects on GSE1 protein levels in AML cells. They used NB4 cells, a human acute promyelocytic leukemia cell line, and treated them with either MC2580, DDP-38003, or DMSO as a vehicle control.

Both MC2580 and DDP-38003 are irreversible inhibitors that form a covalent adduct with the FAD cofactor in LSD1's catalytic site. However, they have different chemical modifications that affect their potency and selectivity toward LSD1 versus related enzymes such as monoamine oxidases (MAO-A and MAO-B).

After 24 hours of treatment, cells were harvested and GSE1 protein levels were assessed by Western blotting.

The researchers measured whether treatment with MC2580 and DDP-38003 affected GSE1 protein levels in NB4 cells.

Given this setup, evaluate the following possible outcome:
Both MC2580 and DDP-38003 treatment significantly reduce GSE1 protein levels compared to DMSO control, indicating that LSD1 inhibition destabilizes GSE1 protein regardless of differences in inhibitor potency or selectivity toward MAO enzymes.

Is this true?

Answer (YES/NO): NO